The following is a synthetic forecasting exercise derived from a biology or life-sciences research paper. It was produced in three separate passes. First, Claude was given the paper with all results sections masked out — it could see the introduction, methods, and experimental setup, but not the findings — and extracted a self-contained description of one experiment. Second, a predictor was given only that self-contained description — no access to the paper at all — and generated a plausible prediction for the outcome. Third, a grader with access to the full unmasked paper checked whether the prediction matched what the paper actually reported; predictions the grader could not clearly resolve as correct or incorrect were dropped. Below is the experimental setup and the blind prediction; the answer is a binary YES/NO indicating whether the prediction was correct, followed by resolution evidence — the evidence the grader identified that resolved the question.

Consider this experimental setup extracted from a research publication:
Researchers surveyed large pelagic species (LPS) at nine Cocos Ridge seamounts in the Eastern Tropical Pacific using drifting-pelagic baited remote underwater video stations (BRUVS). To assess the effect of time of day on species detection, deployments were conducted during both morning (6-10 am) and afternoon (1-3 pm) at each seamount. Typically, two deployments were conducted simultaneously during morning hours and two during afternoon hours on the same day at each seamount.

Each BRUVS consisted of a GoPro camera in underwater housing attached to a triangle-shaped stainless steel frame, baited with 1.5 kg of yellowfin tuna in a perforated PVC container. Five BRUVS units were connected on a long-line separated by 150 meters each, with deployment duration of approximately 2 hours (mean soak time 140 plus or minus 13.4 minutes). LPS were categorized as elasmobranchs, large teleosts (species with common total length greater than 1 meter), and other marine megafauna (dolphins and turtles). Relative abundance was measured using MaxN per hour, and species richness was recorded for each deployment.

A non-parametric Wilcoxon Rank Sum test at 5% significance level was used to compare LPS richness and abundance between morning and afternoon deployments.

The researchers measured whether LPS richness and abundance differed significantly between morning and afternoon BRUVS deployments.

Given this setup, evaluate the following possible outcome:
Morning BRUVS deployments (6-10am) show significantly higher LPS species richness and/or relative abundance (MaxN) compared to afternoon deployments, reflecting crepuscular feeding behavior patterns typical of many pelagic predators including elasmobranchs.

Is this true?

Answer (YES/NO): NO